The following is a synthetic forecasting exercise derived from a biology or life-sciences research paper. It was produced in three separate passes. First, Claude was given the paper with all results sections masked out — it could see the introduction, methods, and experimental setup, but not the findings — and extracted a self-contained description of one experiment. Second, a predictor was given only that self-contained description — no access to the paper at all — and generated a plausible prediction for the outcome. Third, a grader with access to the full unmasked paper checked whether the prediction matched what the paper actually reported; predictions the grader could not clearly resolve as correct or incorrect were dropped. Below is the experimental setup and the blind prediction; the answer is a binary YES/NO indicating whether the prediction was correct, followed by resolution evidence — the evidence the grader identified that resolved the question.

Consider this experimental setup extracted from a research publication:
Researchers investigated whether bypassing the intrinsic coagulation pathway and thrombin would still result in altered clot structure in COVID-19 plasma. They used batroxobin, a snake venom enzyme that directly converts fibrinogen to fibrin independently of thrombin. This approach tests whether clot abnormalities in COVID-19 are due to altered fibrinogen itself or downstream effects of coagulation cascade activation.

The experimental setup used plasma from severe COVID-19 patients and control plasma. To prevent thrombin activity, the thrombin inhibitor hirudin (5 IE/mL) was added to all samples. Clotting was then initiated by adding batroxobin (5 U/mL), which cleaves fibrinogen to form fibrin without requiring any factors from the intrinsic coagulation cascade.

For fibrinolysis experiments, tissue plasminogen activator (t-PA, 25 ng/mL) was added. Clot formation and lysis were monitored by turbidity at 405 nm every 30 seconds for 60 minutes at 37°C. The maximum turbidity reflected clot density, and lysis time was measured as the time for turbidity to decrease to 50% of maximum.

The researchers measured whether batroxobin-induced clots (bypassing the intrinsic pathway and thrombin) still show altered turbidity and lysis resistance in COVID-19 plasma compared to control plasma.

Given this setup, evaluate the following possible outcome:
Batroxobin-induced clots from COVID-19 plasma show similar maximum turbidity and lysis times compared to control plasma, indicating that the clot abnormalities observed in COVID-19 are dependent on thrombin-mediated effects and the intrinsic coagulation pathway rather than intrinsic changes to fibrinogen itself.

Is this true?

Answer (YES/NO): NO